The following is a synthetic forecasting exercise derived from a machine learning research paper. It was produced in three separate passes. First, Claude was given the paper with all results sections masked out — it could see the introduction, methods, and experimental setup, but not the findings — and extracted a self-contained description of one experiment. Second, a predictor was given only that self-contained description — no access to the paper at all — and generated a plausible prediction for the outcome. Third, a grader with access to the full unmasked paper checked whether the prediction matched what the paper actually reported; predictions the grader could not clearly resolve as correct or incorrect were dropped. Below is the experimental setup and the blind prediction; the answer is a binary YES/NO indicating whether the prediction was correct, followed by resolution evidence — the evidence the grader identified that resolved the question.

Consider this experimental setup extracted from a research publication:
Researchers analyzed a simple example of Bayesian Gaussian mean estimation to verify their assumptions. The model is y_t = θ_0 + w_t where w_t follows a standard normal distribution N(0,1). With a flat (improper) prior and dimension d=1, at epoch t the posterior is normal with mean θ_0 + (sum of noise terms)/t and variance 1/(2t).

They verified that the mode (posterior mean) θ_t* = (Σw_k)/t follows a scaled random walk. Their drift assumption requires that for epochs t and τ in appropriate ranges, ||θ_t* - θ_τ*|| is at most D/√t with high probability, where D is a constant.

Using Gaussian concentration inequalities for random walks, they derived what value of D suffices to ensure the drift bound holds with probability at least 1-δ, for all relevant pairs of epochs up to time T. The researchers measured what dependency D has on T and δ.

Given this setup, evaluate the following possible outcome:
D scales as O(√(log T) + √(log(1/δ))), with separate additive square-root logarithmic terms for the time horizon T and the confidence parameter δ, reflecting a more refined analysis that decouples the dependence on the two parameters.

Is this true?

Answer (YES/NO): NO